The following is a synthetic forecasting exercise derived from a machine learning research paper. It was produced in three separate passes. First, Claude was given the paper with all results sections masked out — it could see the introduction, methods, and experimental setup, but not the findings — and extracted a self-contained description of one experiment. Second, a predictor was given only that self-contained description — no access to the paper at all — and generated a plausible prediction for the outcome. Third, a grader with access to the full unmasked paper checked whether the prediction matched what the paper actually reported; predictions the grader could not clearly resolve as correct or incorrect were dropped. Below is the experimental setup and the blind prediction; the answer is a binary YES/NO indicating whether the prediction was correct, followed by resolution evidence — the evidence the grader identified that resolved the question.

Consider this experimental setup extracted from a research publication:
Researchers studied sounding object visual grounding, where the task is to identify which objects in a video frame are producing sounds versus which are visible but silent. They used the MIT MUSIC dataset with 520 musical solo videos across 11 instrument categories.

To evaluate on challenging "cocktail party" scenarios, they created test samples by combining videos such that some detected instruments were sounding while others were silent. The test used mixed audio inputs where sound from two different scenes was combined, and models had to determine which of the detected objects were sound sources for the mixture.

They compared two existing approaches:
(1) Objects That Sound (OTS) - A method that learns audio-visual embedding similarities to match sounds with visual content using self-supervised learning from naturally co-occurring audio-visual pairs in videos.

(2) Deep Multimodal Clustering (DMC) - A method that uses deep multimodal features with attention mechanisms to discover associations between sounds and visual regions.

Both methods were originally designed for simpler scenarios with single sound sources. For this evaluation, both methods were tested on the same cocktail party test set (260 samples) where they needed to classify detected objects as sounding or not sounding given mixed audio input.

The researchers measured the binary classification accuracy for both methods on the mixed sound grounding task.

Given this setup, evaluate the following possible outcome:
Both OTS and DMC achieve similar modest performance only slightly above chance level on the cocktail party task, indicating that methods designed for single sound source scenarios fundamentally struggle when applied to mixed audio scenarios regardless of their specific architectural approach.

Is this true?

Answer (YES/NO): YES